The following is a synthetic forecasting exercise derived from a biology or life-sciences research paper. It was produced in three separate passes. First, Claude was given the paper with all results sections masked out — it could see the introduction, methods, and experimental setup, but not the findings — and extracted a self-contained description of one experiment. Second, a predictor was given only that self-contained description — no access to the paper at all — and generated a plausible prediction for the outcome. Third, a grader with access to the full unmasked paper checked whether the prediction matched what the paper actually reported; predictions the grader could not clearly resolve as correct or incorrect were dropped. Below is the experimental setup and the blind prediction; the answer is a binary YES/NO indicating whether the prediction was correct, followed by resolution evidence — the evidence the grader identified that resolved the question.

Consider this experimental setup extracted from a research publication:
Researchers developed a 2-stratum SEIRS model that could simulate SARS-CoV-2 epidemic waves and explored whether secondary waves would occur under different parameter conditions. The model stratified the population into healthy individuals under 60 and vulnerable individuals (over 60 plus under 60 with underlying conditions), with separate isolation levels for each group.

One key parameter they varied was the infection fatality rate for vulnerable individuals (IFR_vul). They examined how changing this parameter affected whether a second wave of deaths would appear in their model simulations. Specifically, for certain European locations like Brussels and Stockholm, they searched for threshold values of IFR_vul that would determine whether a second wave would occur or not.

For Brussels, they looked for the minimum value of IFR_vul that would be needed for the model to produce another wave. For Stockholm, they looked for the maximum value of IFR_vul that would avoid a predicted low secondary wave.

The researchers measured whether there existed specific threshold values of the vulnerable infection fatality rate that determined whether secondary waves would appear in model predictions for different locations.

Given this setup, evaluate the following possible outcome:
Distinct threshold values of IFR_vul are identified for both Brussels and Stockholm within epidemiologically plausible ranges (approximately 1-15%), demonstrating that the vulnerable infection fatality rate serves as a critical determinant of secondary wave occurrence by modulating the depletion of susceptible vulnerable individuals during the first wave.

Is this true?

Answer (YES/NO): NO